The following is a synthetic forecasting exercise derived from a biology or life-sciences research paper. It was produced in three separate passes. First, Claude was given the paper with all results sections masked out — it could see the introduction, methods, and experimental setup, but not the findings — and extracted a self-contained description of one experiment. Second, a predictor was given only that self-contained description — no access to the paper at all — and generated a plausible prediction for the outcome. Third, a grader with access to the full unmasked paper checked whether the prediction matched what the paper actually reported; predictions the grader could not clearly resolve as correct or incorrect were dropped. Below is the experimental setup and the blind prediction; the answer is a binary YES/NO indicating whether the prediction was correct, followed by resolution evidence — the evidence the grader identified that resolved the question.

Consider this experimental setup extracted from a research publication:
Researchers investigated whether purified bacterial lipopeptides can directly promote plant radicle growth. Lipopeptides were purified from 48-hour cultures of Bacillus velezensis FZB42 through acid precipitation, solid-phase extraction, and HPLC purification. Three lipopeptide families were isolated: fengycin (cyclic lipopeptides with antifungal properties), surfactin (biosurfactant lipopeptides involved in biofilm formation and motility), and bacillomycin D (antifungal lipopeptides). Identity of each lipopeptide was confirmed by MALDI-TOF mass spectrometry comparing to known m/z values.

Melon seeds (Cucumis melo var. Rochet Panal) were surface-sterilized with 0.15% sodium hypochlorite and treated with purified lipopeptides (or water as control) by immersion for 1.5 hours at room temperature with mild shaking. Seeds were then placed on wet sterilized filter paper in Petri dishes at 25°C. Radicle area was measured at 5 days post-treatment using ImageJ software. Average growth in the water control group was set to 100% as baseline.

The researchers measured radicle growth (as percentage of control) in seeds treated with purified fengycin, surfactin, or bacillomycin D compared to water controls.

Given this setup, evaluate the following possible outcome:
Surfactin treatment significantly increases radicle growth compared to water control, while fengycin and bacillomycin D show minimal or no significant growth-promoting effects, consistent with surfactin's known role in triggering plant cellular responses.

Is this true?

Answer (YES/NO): NO